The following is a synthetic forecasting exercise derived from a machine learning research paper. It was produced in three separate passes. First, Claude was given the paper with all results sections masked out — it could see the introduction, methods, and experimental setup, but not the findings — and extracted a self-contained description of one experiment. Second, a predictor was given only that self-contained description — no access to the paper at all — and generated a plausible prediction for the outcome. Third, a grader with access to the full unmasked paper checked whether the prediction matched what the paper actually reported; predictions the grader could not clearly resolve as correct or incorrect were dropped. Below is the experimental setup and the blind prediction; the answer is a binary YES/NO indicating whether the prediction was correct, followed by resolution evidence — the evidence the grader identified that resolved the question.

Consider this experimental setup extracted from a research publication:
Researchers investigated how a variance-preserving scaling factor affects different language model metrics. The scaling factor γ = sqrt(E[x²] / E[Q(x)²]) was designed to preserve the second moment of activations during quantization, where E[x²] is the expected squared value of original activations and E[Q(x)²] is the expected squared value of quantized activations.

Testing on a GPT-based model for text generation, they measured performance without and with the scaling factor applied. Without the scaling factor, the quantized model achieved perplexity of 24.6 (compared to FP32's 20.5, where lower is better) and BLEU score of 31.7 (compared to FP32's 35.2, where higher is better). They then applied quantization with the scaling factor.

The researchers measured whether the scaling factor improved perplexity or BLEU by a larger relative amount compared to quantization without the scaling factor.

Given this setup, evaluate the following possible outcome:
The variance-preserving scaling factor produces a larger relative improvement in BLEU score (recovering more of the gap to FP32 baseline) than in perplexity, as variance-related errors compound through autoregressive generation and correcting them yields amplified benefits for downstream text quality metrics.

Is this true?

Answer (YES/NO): YES